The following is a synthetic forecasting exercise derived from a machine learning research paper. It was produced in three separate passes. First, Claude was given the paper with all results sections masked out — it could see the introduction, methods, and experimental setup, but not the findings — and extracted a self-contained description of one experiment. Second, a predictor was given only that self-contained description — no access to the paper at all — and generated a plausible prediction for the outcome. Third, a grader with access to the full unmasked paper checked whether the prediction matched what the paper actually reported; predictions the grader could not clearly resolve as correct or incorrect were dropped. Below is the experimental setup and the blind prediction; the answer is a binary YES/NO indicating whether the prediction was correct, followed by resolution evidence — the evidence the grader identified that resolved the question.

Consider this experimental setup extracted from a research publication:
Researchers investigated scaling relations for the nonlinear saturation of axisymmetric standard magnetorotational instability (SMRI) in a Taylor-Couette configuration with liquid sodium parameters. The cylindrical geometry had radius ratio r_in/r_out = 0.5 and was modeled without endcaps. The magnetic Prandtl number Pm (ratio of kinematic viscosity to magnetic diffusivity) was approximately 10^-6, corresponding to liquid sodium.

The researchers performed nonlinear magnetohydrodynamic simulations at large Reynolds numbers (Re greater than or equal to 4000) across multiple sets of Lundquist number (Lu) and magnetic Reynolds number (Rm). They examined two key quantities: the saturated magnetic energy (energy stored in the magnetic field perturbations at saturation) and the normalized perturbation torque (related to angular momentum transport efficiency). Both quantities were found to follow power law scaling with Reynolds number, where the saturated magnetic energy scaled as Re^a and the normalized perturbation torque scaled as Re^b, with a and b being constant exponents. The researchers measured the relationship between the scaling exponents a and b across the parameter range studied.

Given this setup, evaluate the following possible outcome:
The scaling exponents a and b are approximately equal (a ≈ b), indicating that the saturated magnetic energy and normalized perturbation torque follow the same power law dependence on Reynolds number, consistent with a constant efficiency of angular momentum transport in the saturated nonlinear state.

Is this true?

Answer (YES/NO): NO